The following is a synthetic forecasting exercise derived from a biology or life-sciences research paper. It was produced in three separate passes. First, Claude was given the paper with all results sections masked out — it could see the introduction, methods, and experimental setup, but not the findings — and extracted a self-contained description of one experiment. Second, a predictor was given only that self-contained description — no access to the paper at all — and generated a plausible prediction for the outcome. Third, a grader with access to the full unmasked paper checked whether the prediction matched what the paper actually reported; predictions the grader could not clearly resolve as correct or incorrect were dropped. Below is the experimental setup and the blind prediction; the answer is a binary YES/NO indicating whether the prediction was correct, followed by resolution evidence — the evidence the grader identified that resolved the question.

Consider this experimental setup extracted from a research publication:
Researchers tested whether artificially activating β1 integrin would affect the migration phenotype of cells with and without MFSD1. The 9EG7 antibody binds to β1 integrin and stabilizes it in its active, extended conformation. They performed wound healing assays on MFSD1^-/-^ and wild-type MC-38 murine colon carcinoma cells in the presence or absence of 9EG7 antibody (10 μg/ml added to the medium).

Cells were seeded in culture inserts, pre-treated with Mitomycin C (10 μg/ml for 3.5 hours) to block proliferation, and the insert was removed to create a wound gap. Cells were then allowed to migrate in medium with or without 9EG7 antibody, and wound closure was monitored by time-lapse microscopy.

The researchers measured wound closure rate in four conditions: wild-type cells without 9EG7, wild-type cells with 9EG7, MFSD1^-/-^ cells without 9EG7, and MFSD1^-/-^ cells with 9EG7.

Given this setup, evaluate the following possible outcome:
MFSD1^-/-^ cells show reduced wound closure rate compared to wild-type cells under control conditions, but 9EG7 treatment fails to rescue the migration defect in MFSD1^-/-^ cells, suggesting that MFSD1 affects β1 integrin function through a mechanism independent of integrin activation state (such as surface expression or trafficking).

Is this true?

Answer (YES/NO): NO